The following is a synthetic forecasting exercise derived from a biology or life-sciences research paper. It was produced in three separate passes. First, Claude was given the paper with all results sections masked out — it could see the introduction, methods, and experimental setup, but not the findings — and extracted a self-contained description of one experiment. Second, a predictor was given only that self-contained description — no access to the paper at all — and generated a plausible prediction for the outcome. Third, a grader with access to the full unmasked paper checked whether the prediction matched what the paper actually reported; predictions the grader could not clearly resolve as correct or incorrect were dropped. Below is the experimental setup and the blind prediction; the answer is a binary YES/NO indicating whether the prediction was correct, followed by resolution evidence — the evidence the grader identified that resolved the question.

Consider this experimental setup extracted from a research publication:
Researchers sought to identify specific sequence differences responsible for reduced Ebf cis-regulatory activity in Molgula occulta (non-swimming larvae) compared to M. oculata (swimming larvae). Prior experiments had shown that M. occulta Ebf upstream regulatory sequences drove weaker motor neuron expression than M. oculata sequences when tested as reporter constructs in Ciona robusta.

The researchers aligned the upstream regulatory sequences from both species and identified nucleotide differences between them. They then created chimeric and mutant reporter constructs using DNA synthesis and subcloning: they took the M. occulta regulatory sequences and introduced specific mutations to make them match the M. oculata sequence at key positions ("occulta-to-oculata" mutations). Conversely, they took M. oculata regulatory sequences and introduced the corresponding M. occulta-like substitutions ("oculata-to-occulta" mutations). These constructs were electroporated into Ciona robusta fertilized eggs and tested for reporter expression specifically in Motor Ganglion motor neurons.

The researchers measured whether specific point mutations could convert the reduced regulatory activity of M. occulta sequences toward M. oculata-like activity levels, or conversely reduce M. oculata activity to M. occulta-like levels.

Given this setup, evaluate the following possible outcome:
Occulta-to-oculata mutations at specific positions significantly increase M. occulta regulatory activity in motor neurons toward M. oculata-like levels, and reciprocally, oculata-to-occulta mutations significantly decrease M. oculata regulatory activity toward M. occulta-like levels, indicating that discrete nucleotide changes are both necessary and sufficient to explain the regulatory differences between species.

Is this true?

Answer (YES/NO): NO